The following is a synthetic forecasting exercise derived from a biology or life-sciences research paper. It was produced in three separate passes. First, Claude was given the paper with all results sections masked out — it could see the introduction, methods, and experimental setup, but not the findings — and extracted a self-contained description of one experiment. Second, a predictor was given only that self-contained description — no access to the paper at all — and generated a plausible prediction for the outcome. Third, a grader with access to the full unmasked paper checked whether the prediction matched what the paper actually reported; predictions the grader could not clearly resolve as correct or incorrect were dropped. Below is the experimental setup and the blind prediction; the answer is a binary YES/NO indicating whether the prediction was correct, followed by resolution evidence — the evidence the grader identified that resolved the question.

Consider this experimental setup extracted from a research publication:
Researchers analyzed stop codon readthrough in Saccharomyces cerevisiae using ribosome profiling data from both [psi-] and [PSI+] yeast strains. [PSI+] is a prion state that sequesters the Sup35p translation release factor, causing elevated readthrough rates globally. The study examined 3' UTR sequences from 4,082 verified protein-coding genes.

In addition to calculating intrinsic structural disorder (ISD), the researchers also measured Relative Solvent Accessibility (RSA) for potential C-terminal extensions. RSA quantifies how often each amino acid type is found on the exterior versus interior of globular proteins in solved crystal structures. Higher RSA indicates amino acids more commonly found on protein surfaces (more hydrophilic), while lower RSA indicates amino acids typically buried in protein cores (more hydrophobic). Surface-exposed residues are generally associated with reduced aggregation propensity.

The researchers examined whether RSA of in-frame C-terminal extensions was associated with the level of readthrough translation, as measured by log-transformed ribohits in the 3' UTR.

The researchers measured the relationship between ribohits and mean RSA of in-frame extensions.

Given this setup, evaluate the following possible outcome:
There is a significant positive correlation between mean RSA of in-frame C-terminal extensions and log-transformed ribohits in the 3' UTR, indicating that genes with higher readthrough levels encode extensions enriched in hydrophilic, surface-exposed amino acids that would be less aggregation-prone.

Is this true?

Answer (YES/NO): YES